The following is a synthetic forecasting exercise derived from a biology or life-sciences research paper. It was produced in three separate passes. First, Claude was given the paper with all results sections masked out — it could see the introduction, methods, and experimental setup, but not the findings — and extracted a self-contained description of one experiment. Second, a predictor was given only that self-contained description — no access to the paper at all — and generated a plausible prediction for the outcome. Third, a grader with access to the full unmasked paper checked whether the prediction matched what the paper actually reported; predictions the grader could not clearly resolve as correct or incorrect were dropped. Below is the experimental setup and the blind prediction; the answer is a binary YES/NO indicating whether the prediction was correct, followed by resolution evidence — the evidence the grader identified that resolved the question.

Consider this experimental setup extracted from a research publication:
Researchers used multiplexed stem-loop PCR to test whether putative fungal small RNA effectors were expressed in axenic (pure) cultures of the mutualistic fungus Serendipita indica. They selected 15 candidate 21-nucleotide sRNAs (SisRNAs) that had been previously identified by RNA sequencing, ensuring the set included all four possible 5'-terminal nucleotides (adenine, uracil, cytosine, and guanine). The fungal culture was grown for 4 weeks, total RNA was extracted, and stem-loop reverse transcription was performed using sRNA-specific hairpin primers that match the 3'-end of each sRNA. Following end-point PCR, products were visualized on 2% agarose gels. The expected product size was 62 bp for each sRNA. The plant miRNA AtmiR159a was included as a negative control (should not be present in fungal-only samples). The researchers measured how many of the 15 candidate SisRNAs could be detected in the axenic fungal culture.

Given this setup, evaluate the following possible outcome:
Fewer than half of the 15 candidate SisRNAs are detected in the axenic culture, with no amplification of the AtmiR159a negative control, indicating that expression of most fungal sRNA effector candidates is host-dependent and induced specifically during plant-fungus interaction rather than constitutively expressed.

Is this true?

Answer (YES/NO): NO